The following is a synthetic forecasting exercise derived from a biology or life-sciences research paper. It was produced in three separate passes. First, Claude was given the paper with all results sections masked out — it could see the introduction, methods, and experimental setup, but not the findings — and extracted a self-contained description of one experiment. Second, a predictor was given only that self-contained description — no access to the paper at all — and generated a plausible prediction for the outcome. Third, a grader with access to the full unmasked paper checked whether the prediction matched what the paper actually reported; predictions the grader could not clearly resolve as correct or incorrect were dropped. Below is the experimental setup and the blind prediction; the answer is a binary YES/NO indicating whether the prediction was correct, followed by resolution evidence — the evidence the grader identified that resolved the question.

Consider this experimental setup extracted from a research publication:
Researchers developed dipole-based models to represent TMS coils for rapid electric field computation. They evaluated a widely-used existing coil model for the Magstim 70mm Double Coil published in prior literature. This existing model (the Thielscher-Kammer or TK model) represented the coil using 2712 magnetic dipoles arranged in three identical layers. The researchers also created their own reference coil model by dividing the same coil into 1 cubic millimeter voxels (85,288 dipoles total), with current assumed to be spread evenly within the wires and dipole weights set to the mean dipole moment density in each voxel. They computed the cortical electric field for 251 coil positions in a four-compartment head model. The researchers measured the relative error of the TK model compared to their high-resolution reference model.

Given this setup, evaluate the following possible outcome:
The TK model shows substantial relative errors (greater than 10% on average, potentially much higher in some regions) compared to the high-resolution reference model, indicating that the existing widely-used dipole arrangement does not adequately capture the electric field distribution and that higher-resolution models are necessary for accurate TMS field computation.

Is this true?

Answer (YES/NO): NO